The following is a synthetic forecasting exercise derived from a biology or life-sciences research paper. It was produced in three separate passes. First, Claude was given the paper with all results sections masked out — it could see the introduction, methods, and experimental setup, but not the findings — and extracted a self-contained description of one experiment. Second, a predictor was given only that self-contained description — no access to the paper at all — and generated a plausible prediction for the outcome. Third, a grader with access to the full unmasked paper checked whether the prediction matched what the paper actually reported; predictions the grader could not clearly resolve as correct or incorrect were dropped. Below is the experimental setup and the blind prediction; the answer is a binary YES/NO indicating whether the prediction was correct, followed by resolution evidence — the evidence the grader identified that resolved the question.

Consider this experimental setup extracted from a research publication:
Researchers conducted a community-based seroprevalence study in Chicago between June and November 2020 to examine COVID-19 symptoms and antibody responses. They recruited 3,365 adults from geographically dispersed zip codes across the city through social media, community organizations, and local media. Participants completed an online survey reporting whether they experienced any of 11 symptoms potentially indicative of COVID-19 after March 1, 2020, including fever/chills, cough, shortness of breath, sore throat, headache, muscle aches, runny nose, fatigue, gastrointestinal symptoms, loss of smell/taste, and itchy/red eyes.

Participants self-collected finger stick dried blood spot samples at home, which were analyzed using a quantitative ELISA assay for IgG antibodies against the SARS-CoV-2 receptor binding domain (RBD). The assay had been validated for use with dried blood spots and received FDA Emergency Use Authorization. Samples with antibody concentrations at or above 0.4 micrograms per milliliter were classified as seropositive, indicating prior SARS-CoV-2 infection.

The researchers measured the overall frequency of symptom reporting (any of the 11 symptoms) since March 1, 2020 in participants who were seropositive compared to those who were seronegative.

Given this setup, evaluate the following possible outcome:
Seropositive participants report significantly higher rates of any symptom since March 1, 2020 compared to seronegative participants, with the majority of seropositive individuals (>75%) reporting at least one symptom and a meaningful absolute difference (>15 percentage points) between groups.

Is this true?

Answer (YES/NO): NO